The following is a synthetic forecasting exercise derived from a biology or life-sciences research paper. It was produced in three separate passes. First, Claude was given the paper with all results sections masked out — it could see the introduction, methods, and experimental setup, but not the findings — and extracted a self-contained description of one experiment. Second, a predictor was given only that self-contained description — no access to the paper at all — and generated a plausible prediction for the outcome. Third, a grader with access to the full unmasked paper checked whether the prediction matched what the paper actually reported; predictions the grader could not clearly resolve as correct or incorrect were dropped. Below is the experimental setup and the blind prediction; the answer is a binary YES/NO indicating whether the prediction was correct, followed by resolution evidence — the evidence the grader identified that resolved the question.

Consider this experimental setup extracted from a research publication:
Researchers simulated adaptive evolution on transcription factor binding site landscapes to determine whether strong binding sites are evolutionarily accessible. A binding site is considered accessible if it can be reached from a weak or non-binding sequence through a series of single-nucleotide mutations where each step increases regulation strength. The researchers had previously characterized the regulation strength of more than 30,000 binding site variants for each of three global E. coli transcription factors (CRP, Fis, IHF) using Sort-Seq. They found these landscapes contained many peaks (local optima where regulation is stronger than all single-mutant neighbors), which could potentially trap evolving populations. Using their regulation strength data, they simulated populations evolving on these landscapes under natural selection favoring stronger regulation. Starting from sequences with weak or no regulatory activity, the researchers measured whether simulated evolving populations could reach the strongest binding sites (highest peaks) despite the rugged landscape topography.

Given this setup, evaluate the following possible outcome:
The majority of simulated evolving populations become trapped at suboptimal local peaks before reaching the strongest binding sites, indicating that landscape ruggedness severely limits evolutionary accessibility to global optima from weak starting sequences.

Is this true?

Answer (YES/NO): NO